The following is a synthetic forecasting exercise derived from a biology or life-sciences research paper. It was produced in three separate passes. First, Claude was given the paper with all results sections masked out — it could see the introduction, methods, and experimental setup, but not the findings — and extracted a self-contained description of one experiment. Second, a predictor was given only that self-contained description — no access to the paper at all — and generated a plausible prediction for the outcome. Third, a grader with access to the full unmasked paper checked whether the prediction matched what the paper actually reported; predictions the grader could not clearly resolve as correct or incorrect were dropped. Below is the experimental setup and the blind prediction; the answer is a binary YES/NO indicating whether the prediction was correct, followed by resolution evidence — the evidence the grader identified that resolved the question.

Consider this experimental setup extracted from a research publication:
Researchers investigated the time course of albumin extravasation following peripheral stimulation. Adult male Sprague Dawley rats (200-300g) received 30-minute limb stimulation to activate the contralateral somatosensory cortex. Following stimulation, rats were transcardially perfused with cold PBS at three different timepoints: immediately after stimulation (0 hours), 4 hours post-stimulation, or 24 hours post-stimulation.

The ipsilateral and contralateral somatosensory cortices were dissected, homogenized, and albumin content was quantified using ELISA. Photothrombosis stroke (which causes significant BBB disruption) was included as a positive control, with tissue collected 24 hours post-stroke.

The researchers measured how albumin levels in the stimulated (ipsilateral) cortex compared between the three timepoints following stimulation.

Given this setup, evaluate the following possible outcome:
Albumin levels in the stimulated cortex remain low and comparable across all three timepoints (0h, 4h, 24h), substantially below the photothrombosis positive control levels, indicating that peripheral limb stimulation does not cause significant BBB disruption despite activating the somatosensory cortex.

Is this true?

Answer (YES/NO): NO